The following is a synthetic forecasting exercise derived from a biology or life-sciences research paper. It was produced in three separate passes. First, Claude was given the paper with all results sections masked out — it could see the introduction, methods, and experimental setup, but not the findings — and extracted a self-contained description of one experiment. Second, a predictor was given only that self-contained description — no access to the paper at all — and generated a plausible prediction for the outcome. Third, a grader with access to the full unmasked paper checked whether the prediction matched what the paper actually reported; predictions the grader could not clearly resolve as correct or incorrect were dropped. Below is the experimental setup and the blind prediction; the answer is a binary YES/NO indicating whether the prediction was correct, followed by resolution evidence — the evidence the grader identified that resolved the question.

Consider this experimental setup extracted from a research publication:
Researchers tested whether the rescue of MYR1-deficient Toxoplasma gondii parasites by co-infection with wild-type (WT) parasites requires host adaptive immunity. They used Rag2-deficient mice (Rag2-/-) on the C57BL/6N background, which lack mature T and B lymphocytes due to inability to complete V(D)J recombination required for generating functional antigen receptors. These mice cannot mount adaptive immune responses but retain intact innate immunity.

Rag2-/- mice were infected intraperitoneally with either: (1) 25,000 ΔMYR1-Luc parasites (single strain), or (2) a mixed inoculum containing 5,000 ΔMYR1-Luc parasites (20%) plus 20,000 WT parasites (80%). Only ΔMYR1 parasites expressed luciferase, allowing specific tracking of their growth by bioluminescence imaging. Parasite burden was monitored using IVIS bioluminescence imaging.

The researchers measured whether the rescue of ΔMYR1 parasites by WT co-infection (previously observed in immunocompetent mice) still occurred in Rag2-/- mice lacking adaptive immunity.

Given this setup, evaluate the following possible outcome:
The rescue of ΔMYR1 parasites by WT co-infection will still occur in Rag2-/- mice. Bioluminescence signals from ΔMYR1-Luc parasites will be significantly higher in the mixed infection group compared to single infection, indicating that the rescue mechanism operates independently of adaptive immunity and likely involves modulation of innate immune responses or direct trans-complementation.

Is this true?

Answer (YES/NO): YES